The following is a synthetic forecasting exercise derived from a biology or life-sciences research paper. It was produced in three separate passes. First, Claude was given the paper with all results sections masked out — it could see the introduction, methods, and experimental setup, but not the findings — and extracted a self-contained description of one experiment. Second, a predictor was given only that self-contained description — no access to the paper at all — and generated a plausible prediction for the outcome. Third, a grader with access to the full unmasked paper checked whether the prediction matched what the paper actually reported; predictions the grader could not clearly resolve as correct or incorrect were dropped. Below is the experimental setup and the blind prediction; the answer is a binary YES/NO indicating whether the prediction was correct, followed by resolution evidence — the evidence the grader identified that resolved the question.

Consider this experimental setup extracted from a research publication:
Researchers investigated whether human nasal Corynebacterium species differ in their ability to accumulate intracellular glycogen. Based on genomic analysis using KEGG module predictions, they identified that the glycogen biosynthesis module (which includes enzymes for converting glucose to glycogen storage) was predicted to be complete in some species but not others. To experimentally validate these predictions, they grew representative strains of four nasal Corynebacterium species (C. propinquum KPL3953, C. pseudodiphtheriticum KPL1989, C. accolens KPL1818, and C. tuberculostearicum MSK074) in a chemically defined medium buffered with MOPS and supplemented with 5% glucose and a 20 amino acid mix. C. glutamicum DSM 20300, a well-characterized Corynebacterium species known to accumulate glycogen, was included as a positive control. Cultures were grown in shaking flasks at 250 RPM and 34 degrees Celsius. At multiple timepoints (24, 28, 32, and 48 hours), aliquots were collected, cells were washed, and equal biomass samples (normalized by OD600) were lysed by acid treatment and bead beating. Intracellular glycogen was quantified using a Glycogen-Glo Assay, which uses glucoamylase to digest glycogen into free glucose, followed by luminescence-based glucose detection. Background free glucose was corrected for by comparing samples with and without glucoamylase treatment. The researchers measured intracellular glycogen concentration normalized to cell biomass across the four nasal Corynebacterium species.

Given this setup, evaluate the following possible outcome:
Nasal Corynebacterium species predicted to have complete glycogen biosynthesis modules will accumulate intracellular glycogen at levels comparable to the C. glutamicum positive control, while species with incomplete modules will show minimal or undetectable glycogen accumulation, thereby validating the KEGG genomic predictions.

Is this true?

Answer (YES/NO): NO